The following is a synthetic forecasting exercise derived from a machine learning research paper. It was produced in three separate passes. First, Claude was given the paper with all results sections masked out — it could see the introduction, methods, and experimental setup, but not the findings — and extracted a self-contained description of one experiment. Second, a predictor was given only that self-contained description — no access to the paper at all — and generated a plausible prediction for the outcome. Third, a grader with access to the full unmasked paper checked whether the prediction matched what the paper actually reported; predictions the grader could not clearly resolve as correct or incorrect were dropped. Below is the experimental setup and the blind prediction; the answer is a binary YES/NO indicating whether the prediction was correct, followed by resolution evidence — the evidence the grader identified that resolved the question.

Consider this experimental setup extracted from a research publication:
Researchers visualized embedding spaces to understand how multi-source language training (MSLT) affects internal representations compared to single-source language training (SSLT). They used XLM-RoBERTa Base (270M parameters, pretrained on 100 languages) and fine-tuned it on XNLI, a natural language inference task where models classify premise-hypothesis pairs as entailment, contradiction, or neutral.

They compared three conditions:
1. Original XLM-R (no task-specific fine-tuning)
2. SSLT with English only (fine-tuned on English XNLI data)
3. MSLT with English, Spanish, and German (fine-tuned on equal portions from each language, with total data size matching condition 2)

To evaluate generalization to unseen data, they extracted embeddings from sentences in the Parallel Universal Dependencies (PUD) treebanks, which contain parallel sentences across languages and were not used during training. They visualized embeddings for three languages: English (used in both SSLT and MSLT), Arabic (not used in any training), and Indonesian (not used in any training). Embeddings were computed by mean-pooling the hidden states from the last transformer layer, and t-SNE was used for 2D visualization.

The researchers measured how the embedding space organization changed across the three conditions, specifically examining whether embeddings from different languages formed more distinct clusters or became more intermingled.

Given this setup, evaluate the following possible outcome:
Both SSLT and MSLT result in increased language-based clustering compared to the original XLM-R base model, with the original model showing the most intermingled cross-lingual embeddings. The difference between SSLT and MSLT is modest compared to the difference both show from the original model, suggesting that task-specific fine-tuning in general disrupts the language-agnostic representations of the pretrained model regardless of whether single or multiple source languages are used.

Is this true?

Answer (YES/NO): NO